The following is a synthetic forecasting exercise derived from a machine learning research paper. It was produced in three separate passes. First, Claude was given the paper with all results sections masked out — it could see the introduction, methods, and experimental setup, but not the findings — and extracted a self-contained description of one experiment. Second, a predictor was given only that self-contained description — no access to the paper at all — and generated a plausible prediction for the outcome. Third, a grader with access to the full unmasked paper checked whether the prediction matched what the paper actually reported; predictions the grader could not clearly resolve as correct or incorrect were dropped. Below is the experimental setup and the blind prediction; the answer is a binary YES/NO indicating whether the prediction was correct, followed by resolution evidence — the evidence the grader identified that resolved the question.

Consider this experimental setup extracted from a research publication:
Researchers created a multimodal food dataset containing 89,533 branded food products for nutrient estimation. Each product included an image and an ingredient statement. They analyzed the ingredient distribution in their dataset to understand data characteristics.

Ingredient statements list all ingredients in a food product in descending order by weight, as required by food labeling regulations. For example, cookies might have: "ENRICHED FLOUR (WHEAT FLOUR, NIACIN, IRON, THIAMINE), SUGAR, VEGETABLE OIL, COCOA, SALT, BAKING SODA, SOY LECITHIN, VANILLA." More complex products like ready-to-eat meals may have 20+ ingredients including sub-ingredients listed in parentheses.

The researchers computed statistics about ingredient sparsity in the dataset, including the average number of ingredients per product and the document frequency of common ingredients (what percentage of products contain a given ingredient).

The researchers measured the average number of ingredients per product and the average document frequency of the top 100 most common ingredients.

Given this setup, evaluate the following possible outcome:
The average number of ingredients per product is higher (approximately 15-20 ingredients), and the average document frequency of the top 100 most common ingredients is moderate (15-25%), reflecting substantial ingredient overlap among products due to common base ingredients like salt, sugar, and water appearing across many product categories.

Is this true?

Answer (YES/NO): NO